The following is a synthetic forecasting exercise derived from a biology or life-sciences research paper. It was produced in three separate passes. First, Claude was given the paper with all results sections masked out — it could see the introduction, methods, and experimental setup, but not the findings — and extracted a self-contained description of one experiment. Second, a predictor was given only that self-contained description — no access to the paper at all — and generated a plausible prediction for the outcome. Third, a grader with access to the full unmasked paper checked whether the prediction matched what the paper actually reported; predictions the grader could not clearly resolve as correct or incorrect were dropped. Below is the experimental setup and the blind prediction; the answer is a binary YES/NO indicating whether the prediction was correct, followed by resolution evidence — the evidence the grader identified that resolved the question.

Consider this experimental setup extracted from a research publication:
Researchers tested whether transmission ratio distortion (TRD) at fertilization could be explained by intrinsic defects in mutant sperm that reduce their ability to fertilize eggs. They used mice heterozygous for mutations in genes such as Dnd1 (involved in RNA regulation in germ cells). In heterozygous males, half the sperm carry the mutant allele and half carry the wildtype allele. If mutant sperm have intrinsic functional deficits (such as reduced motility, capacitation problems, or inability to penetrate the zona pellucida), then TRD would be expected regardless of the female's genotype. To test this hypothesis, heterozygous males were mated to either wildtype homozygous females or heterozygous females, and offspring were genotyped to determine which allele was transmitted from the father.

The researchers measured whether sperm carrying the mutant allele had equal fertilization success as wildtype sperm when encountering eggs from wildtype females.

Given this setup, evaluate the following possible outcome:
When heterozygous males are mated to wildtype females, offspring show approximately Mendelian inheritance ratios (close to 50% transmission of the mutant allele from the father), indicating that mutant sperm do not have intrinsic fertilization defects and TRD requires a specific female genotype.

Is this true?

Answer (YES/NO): YES